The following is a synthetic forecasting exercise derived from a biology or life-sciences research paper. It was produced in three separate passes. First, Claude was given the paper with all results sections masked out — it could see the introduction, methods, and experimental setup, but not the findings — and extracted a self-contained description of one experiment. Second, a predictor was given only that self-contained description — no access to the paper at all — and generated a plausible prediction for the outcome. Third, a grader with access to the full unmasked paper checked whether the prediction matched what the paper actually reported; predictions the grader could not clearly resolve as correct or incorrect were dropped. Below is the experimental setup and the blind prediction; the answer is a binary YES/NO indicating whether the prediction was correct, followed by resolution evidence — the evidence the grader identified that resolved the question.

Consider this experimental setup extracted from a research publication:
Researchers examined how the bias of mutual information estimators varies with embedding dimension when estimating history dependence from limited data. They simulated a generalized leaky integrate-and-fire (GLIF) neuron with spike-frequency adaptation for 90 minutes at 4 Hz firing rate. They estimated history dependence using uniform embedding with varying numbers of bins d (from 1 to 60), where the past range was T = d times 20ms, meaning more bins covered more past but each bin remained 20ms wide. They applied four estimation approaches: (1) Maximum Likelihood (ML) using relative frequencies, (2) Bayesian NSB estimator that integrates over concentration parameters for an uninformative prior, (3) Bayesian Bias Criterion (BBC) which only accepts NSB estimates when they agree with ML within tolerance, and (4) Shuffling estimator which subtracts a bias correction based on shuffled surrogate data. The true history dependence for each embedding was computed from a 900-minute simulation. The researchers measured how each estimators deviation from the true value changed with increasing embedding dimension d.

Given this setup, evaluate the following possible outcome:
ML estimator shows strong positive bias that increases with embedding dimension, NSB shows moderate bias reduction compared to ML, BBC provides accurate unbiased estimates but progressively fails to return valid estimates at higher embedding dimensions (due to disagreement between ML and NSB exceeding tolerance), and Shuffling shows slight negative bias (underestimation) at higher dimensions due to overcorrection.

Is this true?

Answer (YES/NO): NO